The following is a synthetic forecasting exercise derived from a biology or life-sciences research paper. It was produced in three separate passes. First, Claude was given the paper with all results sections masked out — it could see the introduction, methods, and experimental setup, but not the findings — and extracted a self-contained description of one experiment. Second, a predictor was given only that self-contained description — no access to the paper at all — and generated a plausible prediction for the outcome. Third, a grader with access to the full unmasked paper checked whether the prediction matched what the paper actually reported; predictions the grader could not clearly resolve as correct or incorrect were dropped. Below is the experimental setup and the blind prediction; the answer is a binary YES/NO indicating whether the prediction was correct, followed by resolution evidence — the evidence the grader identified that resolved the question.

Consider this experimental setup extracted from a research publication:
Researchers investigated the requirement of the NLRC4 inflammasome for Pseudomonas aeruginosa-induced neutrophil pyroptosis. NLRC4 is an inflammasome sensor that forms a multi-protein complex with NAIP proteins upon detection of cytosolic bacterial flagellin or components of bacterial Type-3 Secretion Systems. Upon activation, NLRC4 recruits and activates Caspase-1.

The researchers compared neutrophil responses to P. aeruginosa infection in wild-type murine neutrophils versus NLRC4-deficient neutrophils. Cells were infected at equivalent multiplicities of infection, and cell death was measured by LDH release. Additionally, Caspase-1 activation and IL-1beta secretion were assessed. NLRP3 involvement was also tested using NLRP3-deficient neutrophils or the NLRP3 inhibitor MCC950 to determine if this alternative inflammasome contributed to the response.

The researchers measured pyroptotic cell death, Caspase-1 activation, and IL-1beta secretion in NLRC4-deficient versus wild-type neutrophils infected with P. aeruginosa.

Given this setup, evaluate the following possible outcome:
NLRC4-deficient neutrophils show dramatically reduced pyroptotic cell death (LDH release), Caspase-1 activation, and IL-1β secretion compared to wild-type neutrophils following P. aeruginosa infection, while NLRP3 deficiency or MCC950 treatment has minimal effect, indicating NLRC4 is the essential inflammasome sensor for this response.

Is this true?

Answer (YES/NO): YES